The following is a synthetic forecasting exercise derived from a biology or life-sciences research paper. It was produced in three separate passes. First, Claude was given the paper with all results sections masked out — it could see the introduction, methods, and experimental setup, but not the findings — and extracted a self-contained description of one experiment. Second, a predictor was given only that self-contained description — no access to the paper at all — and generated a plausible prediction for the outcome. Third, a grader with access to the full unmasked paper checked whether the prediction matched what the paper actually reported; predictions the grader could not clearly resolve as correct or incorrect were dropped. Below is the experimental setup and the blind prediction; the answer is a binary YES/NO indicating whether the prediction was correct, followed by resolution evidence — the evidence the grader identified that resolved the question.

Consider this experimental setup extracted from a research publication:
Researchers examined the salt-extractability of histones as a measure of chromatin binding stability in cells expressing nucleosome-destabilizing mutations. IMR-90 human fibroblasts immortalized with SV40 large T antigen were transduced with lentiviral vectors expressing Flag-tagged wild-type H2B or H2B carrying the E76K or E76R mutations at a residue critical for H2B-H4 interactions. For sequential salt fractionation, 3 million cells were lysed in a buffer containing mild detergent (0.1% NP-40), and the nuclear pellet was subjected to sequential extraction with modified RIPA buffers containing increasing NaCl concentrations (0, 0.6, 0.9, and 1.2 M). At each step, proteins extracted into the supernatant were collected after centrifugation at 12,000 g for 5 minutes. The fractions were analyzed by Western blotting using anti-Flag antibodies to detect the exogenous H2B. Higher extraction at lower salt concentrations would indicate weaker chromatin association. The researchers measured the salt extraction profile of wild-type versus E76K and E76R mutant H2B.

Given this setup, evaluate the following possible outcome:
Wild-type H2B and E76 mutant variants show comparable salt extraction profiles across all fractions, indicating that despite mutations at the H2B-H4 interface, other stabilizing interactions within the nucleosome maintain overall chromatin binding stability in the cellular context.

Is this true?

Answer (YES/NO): NO